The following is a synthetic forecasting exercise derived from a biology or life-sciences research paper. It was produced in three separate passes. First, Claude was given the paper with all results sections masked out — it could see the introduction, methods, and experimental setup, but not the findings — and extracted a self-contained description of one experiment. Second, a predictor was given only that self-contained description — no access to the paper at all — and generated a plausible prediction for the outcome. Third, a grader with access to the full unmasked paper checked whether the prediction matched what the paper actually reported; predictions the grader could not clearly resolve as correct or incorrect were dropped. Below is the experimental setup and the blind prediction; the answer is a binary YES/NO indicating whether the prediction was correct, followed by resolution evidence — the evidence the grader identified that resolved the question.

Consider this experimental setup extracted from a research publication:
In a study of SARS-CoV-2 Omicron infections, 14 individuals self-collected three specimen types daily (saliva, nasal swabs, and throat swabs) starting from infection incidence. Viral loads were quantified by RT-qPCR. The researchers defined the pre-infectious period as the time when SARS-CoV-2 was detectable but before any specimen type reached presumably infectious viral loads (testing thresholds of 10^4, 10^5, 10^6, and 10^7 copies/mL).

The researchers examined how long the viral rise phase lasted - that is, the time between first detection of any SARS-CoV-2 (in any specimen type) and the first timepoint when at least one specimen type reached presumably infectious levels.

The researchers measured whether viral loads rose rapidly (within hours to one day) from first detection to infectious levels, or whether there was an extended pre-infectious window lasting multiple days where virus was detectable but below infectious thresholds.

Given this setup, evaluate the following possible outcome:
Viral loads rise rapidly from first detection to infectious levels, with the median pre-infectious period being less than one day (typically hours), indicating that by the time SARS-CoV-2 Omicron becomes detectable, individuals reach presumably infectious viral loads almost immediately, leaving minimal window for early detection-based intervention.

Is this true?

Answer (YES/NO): NO